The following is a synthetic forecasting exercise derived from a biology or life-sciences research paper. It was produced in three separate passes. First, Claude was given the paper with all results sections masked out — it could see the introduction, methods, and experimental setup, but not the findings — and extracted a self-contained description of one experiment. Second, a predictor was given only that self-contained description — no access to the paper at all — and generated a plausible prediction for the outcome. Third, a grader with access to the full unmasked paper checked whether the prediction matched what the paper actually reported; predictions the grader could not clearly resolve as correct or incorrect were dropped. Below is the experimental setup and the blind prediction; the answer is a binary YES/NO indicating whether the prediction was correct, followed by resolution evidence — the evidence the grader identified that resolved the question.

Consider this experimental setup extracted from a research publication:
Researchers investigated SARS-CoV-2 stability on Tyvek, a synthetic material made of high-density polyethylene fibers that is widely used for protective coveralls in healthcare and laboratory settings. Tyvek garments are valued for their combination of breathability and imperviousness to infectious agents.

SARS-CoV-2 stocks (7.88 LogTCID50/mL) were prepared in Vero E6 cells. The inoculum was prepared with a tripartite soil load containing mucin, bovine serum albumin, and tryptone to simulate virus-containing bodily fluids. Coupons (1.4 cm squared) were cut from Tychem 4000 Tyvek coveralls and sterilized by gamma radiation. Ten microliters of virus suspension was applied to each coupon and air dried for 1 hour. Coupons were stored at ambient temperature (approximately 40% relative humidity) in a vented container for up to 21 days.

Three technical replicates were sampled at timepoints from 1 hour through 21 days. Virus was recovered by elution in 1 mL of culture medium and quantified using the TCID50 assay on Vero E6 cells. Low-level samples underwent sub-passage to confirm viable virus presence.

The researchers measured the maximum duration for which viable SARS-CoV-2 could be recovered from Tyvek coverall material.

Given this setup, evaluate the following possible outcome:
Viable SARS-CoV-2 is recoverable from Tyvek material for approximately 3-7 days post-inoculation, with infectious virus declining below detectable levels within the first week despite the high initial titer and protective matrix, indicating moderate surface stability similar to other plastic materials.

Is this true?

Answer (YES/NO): NO